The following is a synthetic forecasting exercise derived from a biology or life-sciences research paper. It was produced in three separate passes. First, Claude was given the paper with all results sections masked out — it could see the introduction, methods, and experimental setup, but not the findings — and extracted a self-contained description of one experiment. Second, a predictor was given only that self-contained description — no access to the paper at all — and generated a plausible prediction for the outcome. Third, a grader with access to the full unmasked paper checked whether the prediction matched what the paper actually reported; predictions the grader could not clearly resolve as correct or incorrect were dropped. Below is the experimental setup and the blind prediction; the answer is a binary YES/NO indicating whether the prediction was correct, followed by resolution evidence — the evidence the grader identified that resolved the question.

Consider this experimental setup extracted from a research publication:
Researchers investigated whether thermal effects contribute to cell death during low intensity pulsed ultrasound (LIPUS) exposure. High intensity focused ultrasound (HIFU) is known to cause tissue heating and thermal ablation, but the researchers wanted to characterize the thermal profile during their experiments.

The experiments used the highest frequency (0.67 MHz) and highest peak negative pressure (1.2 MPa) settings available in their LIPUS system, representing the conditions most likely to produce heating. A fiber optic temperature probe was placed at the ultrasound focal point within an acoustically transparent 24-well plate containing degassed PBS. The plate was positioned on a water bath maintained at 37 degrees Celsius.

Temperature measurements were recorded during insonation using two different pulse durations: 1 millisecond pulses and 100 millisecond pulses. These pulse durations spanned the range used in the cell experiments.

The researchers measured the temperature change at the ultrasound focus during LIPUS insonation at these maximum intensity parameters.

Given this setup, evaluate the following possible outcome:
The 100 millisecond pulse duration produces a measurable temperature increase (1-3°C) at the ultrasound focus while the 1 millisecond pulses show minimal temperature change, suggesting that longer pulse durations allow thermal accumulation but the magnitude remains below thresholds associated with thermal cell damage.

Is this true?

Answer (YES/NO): NO